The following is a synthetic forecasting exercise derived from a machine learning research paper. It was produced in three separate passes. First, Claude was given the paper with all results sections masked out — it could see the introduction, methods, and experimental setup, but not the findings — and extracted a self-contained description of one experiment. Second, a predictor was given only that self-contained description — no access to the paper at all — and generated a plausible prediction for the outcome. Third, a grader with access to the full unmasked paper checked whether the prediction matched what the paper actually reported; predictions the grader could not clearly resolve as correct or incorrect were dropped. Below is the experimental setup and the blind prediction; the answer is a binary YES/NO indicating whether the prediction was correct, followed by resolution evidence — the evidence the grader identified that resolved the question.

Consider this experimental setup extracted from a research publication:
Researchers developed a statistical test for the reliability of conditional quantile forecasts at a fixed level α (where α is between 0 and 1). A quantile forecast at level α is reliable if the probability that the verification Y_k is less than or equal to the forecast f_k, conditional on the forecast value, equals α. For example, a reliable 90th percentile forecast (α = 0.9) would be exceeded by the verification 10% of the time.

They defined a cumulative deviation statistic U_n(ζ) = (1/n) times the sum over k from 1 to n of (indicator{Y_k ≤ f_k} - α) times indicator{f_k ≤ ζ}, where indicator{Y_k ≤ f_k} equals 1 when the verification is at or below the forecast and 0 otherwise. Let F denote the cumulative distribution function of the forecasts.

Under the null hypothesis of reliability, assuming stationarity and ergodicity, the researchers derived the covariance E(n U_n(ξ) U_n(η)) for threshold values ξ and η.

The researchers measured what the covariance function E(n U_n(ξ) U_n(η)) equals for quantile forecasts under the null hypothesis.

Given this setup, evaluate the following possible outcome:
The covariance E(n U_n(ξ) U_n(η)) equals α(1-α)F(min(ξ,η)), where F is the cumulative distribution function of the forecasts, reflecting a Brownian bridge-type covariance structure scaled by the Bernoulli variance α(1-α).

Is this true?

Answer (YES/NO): YES